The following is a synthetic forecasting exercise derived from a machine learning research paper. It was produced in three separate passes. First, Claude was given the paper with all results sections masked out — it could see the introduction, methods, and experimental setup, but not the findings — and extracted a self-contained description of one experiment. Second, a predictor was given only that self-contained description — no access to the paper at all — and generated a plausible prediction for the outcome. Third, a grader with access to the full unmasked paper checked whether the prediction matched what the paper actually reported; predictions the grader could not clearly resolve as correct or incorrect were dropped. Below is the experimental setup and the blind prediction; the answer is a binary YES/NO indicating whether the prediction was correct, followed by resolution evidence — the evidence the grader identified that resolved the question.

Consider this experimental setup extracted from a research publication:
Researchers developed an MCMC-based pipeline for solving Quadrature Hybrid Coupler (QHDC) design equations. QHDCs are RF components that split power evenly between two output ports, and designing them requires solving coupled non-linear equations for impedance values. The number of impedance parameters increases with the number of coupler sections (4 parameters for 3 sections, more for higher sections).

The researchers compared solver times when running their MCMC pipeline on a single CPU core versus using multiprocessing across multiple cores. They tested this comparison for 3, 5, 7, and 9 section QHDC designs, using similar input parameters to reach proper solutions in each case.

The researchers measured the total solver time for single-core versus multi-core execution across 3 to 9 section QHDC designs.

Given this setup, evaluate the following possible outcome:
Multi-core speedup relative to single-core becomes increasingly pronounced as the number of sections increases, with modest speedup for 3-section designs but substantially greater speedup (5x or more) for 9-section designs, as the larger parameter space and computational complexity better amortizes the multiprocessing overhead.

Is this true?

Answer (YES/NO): NO